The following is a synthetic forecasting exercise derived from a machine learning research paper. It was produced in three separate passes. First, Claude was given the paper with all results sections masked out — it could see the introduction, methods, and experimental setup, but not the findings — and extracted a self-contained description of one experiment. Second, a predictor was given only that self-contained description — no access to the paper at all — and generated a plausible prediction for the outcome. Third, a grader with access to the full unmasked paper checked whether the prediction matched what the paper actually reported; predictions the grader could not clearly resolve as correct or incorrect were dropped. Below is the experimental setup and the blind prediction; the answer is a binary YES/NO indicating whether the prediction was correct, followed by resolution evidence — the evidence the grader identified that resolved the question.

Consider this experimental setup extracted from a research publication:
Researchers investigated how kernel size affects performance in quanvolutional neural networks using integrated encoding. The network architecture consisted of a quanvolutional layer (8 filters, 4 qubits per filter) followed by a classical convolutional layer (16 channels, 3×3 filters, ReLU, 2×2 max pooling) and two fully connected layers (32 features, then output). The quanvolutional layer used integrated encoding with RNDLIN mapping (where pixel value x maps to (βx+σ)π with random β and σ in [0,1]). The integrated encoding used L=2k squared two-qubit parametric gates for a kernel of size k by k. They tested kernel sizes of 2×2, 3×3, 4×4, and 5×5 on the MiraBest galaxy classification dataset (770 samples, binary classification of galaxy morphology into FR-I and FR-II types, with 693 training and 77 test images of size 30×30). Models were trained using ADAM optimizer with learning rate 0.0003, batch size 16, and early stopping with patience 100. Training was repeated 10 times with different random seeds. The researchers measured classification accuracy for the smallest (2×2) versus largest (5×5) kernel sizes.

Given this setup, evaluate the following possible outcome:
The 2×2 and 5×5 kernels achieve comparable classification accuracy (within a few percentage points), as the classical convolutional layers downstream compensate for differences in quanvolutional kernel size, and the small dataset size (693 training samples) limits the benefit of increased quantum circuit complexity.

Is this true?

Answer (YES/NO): NO